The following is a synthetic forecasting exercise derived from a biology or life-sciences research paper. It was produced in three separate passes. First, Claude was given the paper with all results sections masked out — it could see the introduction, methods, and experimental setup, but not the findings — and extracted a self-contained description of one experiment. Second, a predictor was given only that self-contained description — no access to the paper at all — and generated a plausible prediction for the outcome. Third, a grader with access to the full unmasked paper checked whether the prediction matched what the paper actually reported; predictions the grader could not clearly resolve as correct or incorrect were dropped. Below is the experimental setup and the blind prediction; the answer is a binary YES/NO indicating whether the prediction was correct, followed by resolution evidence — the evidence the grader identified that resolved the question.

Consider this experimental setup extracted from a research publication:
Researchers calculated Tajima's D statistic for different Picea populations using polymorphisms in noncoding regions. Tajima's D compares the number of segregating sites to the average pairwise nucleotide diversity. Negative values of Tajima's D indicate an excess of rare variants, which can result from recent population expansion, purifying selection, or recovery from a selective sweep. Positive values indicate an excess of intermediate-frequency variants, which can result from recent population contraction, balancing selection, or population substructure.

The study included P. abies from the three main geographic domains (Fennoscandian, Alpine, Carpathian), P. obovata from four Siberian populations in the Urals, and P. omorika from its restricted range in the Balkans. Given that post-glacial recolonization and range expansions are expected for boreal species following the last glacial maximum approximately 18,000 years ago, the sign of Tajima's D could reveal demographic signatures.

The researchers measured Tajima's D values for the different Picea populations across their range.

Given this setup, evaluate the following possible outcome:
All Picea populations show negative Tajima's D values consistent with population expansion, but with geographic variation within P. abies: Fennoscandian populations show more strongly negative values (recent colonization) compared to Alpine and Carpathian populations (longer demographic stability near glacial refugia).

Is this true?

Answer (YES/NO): NO